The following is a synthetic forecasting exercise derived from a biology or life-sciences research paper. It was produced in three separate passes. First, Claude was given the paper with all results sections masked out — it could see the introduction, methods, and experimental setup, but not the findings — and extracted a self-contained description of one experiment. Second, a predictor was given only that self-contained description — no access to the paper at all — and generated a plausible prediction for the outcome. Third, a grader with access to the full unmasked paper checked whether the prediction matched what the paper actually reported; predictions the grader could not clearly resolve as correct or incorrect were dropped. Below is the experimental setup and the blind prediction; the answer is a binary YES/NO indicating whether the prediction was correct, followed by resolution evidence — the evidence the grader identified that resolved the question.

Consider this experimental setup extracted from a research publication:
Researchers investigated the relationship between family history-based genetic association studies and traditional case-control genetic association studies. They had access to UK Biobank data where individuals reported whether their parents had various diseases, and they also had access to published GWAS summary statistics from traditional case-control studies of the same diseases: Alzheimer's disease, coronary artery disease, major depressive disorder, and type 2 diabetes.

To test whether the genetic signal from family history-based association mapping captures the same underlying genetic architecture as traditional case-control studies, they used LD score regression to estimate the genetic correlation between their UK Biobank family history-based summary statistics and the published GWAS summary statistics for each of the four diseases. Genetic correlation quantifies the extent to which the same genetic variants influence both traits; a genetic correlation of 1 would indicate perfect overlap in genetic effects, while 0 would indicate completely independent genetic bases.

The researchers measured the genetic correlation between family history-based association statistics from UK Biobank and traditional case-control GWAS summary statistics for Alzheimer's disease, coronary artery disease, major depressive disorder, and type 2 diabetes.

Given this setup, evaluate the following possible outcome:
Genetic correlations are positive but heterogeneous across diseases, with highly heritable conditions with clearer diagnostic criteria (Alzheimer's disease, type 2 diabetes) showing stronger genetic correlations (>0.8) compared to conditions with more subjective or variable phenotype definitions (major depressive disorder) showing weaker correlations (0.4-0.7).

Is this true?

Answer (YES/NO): NO